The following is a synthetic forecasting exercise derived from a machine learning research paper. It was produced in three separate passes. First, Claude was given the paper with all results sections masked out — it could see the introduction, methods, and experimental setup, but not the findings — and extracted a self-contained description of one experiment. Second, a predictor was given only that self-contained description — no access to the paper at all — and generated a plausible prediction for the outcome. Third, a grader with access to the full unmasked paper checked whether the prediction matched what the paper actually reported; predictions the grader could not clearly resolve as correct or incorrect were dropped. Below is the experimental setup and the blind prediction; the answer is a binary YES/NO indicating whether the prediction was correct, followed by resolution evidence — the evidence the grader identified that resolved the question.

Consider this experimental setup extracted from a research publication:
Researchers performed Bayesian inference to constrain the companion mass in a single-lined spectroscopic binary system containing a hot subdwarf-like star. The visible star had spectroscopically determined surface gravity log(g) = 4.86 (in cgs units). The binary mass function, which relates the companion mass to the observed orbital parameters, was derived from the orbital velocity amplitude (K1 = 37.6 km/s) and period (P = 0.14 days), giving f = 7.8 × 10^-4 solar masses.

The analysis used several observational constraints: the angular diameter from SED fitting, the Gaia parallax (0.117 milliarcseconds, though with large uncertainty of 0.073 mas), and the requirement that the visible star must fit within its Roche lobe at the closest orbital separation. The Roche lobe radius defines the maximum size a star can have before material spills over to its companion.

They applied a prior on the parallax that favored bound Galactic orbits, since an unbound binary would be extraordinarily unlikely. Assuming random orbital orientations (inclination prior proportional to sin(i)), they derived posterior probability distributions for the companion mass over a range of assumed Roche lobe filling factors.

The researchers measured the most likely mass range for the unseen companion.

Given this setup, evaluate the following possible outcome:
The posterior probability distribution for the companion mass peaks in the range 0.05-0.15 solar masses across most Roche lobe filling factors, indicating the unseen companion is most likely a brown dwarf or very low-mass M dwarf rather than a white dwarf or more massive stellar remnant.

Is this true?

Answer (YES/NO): NO